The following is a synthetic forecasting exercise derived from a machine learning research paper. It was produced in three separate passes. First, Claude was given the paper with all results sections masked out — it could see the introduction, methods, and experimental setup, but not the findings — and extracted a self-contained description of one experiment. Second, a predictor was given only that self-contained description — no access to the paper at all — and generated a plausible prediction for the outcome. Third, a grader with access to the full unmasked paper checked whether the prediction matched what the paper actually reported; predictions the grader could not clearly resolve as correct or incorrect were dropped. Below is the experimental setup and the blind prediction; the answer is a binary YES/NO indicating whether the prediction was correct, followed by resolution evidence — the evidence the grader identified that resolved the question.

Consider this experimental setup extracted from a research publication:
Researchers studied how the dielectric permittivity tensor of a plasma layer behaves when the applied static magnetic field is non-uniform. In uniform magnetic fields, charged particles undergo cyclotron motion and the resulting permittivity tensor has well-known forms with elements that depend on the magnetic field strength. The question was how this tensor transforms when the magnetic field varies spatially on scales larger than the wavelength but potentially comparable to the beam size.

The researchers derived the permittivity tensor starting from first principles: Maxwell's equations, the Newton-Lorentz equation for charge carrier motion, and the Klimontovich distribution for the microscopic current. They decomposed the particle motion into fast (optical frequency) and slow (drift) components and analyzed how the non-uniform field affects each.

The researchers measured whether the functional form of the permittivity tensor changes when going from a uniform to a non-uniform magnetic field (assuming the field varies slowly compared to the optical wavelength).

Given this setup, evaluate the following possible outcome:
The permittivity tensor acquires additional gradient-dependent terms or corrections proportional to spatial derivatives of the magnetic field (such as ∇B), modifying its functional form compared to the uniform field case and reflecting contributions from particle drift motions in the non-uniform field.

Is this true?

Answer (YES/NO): NO